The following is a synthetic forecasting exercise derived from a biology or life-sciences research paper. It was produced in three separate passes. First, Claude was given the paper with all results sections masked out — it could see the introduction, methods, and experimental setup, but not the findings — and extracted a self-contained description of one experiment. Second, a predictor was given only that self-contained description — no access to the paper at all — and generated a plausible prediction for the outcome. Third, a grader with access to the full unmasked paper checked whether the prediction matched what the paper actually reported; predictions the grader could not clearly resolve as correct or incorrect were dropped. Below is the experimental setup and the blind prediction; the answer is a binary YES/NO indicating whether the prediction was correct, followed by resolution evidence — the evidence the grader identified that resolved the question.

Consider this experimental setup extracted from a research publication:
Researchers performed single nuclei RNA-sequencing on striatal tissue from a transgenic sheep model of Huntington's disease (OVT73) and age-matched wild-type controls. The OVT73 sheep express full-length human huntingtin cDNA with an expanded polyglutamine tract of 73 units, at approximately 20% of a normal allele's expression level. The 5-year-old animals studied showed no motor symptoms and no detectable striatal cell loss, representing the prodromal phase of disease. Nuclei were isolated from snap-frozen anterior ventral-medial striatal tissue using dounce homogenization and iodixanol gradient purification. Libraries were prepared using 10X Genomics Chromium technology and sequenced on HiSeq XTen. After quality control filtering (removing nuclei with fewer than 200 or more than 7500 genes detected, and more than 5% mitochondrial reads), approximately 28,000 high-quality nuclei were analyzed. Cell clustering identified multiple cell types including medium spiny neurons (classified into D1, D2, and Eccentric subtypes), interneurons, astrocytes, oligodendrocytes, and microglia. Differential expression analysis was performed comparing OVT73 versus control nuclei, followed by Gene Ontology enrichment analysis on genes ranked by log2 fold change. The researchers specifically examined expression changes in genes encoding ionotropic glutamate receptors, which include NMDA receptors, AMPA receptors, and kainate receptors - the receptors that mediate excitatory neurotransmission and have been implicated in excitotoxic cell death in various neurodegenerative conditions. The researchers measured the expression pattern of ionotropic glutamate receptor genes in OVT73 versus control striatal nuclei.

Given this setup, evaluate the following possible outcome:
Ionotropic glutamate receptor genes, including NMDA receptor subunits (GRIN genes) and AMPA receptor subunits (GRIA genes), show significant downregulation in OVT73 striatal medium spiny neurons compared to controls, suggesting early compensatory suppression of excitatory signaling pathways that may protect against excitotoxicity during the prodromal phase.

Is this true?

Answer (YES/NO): NO